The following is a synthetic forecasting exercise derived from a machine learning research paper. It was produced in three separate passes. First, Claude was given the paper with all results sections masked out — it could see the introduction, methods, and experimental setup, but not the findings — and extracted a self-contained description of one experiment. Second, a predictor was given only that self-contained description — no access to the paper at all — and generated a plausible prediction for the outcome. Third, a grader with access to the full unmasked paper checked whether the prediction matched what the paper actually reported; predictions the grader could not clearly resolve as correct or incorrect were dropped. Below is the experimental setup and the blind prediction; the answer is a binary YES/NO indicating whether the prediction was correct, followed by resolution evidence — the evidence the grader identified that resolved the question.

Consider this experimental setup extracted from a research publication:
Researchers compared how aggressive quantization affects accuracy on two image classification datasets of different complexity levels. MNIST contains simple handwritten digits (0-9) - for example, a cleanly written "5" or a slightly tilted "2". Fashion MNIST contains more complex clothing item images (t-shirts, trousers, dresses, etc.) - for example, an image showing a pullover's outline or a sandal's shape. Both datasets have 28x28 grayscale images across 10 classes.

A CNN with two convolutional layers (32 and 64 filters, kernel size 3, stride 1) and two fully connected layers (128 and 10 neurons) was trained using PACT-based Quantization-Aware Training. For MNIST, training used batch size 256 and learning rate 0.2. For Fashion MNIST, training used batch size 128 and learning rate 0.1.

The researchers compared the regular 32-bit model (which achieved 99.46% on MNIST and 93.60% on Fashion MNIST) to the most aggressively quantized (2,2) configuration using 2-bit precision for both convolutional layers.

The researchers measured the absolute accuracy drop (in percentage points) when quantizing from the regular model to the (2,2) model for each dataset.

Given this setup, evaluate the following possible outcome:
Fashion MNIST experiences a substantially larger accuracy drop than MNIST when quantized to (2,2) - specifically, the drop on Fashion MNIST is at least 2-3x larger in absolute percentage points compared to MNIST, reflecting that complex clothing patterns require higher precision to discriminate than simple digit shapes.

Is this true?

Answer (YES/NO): NO